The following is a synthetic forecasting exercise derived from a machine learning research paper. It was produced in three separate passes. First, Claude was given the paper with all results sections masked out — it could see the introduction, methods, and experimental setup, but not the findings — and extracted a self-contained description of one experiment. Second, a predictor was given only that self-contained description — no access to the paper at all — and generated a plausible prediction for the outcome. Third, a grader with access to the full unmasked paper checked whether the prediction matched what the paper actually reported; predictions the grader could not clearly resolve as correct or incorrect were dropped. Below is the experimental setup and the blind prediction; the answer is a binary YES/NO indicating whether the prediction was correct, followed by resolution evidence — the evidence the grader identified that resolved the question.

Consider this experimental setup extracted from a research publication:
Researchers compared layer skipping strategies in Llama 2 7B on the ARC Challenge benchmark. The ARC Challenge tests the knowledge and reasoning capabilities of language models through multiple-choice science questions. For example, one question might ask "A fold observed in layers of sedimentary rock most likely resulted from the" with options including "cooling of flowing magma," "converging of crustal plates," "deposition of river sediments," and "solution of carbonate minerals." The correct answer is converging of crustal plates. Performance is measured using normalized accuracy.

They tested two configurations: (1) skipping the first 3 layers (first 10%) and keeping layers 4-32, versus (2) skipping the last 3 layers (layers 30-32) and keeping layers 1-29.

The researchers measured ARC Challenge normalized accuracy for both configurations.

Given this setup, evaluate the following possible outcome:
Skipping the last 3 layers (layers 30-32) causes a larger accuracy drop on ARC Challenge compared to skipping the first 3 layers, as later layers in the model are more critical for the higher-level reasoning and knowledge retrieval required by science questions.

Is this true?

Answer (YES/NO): NO